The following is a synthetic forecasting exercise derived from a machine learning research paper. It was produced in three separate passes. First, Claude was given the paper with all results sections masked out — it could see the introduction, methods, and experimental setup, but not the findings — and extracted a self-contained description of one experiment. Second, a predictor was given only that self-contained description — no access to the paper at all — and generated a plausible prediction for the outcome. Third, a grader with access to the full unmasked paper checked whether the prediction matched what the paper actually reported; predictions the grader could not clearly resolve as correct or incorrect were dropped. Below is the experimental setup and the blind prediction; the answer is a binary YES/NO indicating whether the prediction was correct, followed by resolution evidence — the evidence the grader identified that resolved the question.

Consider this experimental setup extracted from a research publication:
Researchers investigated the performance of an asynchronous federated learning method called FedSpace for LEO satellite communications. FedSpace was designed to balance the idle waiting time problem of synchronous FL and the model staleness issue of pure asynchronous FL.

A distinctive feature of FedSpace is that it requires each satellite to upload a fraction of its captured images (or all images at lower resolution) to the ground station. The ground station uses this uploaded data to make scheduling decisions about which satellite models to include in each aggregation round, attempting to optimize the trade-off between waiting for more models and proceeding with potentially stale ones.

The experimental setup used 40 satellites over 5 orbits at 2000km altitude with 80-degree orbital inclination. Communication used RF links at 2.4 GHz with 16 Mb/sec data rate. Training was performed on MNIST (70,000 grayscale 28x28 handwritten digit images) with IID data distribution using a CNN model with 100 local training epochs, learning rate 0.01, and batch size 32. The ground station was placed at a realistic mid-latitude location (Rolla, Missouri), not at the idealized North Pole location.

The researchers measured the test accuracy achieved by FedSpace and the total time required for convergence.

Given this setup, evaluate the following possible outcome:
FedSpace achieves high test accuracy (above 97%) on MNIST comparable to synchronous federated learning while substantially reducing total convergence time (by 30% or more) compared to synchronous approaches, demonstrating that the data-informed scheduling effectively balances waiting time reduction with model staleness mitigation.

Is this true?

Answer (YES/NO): NO